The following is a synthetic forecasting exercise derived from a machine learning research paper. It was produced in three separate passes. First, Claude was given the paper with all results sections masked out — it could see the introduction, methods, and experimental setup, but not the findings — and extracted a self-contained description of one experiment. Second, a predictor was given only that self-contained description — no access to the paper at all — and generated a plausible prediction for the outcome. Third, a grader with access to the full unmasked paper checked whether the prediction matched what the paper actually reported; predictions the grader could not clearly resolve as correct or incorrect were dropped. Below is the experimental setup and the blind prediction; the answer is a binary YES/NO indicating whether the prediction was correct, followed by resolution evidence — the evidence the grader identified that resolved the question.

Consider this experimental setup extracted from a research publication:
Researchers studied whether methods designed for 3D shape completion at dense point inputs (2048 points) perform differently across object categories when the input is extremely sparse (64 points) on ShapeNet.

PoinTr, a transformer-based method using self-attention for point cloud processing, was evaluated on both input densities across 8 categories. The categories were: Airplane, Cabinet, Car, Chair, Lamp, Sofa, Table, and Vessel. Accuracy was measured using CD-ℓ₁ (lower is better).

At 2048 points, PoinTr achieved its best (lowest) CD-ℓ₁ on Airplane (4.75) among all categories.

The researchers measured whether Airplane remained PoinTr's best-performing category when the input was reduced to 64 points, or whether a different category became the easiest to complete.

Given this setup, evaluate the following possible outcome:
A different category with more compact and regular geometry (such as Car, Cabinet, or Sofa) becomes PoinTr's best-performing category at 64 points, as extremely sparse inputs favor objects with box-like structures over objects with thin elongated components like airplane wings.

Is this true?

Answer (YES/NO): NO